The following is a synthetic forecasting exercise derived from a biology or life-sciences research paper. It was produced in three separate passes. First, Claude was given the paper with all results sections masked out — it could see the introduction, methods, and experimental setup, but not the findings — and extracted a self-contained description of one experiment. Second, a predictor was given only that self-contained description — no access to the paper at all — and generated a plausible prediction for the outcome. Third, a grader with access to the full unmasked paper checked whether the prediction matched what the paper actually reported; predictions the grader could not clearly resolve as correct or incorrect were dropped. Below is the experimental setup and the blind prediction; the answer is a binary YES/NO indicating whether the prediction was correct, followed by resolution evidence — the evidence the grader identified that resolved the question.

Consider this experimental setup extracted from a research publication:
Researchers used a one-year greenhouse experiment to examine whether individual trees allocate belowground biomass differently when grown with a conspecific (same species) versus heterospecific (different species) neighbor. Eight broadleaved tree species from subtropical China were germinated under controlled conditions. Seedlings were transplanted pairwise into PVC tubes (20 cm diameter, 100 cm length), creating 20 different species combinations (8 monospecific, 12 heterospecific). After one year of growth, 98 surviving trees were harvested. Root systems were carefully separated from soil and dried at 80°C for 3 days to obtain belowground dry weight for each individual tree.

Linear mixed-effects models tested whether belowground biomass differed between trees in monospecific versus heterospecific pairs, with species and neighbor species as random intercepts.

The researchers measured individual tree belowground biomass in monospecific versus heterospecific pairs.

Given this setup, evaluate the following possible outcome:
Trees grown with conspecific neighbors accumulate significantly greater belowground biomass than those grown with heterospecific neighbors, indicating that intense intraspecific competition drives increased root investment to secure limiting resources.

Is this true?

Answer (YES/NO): NO